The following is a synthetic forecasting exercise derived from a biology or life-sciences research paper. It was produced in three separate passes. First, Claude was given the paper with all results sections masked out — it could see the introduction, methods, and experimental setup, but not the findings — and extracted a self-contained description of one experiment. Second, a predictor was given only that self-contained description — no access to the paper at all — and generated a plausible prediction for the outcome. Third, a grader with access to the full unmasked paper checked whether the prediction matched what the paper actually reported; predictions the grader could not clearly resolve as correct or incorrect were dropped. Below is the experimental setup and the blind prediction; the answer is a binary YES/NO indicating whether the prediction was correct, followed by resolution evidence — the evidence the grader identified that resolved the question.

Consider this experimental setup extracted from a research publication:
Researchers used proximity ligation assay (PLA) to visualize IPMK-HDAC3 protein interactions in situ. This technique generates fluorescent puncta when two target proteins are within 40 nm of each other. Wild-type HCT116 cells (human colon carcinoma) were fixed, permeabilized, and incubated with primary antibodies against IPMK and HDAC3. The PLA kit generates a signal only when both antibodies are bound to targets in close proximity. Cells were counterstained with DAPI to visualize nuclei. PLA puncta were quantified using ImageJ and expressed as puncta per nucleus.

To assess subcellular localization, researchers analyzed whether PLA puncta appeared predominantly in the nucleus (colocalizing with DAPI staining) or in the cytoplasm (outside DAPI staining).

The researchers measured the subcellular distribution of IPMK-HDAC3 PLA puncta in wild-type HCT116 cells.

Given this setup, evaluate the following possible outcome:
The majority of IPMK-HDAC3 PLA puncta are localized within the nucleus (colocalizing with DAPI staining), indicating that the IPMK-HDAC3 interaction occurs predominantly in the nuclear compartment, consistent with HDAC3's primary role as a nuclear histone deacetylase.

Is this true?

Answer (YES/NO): YES